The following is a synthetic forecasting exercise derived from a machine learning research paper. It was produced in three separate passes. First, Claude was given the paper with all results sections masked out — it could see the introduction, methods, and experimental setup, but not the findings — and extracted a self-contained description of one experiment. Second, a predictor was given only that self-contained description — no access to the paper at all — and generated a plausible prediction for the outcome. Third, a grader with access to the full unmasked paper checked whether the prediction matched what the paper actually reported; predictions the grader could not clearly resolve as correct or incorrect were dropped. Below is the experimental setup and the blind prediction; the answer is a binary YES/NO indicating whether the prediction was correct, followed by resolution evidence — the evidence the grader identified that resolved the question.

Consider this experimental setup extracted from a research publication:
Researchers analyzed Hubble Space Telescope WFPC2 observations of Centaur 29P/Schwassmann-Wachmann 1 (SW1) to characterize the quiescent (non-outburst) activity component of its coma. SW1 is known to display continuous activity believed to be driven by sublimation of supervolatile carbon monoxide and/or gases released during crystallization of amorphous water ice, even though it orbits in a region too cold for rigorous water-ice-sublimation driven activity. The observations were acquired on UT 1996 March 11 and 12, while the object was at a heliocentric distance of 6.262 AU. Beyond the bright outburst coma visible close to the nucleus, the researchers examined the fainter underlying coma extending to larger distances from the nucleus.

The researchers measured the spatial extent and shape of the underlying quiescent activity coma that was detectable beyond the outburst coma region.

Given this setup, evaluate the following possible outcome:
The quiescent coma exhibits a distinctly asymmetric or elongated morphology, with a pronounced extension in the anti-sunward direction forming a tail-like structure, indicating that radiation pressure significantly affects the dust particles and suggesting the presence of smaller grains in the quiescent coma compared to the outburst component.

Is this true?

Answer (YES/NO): NO